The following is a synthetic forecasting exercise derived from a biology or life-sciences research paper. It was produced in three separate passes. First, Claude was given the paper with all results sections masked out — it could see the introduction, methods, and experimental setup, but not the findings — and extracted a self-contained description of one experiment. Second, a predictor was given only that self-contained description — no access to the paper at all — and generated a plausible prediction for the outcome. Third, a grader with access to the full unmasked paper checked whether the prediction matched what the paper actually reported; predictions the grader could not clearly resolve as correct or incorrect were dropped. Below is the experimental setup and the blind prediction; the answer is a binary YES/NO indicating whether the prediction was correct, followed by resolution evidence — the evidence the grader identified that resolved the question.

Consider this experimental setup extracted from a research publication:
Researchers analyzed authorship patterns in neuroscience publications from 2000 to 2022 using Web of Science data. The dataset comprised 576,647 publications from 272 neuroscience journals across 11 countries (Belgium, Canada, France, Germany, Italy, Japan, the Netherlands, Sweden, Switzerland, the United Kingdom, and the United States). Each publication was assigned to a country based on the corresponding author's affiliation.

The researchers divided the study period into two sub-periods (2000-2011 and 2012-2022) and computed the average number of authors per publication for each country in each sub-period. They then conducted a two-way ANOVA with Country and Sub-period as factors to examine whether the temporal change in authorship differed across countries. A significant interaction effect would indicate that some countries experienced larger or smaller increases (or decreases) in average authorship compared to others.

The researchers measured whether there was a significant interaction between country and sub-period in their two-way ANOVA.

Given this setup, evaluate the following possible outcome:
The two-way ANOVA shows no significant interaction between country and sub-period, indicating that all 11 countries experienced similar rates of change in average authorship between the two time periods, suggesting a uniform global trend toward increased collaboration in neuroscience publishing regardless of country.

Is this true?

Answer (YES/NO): YES